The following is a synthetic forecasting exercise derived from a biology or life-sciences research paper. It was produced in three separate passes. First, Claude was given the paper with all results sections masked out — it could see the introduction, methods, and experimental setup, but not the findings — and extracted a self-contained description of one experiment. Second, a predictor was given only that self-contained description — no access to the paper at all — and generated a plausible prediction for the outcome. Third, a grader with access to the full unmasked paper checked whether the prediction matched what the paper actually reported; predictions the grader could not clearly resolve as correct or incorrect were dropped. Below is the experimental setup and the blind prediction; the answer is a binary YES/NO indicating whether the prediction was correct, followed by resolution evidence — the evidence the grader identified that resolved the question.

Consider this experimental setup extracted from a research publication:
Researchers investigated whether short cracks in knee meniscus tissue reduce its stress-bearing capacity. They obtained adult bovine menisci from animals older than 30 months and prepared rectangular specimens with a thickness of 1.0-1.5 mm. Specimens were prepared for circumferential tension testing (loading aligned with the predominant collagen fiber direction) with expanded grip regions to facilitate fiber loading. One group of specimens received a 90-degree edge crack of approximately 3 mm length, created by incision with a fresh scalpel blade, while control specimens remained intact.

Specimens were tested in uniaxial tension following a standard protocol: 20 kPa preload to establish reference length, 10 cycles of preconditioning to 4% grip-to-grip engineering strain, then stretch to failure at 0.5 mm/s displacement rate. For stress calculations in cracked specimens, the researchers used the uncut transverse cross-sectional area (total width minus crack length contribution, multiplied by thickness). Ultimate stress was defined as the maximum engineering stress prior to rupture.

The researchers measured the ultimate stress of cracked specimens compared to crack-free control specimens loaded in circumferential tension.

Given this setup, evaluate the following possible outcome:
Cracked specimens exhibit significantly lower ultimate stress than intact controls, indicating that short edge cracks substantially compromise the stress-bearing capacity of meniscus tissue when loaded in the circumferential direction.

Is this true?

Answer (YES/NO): NO